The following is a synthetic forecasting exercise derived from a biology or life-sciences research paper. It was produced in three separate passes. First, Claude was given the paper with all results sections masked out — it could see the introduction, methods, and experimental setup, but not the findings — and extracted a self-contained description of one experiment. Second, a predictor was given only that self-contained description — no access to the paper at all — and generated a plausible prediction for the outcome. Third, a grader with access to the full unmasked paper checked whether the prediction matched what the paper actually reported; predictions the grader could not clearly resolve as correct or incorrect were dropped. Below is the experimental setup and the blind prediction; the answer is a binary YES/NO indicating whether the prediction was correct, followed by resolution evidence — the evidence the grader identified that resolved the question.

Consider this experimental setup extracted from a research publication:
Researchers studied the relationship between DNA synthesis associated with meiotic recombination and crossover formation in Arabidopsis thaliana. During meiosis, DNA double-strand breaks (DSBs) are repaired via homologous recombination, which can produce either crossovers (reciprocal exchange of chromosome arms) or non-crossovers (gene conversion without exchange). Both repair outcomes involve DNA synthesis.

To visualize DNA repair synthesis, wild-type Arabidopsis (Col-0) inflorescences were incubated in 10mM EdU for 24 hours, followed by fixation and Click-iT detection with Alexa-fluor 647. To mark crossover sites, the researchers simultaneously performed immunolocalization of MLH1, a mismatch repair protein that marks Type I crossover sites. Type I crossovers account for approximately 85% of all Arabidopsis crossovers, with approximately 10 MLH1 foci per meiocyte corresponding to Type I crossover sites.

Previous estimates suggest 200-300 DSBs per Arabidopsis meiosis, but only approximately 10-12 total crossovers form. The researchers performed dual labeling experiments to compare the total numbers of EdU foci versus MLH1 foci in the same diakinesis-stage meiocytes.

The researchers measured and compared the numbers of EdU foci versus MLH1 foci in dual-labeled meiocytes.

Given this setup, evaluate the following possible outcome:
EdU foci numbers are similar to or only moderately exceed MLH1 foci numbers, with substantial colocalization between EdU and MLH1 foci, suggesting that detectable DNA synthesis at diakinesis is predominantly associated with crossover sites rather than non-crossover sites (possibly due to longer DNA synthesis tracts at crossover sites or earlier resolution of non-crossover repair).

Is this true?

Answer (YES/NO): NO